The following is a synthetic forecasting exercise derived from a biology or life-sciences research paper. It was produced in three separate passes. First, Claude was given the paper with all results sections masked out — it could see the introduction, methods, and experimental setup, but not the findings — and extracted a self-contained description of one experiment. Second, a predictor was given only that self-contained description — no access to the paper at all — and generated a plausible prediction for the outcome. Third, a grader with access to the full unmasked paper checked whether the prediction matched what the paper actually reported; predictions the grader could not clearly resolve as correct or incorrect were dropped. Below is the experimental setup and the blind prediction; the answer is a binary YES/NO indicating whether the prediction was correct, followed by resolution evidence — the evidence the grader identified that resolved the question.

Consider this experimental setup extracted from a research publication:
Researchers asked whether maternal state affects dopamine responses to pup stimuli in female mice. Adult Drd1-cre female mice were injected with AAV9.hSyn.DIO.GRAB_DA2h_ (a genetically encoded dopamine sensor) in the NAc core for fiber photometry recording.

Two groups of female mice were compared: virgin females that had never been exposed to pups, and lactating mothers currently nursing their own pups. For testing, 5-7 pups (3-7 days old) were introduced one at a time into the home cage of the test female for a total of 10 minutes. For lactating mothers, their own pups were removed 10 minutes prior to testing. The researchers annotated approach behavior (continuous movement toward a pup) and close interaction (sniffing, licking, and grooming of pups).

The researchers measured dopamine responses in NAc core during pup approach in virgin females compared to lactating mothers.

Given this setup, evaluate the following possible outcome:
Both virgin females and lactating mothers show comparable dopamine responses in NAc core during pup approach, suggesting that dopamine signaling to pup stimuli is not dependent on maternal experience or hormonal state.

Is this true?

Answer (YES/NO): NO